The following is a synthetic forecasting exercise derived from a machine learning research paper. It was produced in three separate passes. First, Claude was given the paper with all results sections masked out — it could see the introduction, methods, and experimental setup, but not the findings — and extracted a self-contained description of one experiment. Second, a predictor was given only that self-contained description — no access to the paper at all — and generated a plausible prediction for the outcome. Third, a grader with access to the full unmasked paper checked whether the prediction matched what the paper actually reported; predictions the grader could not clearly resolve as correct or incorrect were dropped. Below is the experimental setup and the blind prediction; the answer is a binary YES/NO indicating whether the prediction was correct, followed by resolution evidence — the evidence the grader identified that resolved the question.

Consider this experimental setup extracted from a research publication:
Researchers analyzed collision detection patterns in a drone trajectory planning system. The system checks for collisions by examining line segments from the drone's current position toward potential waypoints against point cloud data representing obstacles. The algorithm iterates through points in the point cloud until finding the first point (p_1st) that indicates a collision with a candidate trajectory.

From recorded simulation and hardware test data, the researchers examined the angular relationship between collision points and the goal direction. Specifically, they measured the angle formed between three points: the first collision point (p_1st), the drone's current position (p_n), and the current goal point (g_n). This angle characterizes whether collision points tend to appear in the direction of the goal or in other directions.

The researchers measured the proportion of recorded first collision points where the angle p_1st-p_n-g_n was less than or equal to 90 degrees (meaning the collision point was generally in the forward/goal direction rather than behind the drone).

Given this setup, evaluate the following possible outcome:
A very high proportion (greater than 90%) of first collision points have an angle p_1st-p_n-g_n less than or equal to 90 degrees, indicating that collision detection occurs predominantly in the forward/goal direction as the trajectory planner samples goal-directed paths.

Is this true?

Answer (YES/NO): NO